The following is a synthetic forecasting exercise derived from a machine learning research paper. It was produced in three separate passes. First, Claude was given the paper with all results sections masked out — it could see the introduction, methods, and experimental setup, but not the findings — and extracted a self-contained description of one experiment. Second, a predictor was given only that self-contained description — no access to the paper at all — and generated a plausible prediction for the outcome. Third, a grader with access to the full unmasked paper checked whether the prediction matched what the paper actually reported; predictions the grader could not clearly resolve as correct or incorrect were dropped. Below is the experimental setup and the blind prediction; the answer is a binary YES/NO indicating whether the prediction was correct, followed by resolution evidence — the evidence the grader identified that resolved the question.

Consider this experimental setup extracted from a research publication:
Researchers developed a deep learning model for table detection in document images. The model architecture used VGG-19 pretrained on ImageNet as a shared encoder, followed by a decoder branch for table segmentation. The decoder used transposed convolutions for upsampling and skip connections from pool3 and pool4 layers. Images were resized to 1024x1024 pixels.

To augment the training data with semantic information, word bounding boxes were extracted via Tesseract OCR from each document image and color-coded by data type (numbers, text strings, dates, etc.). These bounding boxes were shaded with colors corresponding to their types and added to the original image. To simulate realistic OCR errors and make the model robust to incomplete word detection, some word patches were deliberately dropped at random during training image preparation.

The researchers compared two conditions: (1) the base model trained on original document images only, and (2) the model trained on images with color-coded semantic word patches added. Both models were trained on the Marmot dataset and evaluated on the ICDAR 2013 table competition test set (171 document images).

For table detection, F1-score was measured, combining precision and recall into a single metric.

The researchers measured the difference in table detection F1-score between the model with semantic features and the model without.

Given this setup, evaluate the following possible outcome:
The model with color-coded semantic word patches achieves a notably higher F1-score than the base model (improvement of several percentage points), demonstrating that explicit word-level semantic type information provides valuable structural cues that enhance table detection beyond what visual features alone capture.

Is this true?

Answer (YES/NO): NO